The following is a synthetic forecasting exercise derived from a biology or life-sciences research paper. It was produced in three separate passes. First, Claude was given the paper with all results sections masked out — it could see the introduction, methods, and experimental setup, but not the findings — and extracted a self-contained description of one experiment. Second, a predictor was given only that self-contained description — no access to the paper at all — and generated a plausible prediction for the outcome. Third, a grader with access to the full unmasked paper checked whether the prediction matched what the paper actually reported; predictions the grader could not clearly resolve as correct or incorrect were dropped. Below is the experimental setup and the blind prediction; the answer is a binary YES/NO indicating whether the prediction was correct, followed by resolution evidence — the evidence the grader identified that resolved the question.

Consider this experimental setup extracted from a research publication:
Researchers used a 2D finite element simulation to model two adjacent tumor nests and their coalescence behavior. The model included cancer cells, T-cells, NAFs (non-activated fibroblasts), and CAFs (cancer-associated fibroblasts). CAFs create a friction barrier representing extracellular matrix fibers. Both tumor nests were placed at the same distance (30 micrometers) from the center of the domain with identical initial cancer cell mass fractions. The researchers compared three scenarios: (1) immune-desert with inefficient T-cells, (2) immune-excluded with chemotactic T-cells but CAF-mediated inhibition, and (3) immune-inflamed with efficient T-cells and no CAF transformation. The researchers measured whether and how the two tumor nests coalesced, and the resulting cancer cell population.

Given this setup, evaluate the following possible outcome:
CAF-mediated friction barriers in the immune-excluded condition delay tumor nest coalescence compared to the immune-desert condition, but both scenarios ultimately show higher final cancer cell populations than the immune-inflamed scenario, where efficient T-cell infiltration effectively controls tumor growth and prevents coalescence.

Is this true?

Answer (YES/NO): NO